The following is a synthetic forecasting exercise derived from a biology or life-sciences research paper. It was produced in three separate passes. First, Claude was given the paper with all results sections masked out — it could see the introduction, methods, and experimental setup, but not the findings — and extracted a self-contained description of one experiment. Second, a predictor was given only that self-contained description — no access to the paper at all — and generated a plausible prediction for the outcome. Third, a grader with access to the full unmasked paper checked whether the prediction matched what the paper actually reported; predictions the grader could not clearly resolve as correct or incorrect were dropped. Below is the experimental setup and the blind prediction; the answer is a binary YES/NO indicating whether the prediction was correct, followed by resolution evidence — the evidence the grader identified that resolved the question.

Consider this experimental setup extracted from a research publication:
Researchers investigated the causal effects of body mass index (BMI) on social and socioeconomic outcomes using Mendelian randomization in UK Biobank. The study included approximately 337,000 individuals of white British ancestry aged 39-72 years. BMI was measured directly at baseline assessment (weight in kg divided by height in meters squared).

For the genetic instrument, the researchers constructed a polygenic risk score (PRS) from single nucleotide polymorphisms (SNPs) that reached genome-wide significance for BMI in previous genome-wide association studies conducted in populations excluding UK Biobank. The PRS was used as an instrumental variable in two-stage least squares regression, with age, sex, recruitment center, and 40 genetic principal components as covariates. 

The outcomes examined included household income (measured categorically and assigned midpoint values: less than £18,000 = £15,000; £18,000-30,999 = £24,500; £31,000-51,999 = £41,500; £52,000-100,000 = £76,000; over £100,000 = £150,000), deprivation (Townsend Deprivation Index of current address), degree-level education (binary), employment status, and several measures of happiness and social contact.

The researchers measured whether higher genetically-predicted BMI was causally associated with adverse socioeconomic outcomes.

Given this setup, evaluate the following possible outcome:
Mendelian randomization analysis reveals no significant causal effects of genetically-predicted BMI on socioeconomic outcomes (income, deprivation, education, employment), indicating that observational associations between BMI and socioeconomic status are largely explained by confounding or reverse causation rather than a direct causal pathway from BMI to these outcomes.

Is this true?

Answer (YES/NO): NO